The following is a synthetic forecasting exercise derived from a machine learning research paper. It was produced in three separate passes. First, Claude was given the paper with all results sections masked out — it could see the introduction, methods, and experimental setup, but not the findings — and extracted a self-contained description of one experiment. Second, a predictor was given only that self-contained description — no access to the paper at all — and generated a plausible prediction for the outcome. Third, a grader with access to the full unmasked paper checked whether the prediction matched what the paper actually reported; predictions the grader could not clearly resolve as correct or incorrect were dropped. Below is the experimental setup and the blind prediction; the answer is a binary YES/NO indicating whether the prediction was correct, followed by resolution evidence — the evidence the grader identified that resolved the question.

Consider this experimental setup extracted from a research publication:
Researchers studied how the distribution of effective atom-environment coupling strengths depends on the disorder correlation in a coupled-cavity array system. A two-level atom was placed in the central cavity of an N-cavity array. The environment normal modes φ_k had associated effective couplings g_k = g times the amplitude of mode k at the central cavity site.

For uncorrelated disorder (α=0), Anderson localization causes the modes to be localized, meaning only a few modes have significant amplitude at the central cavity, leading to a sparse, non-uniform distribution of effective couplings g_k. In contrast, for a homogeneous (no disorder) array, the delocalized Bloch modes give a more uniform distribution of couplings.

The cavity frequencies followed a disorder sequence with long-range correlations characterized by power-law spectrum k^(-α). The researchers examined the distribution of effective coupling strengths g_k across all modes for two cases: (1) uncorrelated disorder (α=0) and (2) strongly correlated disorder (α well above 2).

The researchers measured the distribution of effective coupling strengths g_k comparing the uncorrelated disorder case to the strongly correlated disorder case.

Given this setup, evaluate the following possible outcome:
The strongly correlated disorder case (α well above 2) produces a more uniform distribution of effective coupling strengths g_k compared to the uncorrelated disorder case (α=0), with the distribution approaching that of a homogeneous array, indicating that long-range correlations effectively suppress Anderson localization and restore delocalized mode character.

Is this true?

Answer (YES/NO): YES